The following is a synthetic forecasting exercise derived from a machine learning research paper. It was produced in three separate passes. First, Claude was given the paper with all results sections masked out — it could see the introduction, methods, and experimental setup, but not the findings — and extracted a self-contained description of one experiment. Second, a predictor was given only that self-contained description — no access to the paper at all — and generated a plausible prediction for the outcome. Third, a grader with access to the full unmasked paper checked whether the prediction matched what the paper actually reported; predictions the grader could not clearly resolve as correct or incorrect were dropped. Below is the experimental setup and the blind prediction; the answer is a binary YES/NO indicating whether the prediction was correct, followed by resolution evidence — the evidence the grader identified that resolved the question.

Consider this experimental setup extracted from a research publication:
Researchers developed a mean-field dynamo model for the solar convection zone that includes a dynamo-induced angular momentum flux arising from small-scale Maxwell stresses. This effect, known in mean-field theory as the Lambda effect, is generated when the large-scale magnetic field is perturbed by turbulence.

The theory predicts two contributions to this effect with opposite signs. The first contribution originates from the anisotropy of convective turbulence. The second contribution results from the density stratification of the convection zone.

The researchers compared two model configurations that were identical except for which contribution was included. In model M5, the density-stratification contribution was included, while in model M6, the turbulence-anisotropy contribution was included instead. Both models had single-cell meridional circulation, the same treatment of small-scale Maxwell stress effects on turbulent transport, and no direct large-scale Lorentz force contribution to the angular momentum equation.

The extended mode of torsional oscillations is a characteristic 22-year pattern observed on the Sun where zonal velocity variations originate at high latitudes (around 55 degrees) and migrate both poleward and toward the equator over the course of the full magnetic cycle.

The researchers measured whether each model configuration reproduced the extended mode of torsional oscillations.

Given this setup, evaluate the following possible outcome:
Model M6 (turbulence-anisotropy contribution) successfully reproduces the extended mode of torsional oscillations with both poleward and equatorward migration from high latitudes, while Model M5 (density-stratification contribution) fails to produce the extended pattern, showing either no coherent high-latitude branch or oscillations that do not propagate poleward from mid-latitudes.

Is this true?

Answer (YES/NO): NO